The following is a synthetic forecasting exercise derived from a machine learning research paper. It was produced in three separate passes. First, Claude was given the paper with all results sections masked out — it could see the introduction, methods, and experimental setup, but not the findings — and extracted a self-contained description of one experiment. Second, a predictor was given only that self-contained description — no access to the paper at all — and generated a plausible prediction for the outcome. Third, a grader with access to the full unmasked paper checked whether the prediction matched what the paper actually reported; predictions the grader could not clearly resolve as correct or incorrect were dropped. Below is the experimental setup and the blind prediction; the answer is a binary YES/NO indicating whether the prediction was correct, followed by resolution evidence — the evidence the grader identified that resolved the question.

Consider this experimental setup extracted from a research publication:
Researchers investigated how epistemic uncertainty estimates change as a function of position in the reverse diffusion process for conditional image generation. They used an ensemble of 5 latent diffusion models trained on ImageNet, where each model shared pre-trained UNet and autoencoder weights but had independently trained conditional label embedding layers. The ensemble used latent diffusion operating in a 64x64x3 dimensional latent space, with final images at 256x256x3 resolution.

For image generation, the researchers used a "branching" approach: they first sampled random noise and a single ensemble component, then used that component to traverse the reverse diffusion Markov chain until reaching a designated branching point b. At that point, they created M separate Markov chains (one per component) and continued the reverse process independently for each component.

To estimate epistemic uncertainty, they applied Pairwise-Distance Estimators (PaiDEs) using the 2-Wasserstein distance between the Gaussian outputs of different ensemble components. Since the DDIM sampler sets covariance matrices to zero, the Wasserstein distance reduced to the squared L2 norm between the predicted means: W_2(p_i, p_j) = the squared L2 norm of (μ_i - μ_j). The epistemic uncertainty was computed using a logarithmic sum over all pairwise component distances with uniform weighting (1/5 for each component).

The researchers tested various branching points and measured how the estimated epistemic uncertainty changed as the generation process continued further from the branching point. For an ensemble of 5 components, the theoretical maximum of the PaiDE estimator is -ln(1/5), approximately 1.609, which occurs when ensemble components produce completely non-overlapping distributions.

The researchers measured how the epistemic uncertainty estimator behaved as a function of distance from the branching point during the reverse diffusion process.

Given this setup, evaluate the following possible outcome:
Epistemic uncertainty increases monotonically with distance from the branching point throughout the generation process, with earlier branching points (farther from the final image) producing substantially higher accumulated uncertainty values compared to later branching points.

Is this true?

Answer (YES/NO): YES